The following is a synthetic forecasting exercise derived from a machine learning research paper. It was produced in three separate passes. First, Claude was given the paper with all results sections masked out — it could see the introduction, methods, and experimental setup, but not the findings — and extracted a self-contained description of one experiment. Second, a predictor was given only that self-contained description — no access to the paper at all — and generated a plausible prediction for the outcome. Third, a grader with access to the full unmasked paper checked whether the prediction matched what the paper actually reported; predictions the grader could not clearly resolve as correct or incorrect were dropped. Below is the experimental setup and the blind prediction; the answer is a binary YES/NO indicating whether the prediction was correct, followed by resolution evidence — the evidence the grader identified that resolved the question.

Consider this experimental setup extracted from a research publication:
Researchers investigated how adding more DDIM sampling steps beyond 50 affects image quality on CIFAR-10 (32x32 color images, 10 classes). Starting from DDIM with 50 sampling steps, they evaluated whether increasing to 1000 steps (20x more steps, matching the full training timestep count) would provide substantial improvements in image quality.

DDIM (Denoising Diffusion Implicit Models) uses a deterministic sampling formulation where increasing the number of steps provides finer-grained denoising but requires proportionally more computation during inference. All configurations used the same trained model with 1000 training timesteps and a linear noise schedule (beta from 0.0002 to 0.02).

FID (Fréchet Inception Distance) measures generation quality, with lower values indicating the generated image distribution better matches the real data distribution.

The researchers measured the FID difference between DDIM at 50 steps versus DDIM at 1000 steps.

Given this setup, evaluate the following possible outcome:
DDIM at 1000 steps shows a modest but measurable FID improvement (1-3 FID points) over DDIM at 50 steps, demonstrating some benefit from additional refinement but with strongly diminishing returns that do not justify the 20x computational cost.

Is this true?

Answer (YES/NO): NO